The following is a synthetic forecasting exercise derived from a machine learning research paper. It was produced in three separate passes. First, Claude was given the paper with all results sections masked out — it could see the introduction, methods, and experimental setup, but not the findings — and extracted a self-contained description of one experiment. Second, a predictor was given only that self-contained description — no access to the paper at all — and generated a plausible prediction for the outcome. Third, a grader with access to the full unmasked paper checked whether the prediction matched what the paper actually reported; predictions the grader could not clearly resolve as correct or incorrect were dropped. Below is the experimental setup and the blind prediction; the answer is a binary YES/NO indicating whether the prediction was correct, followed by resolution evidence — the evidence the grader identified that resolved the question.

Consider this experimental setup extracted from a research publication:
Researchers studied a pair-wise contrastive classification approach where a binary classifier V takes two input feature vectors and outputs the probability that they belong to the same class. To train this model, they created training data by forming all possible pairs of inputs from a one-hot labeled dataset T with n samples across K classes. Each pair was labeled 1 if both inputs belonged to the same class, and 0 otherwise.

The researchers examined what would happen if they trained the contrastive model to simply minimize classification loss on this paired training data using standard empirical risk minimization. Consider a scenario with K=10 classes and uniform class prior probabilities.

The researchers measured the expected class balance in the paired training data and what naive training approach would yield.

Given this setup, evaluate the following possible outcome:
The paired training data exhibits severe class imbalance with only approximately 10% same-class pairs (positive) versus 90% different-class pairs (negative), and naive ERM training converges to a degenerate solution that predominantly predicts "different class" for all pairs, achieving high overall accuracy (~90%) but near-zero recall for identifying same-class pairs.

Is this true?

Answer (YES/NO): YES